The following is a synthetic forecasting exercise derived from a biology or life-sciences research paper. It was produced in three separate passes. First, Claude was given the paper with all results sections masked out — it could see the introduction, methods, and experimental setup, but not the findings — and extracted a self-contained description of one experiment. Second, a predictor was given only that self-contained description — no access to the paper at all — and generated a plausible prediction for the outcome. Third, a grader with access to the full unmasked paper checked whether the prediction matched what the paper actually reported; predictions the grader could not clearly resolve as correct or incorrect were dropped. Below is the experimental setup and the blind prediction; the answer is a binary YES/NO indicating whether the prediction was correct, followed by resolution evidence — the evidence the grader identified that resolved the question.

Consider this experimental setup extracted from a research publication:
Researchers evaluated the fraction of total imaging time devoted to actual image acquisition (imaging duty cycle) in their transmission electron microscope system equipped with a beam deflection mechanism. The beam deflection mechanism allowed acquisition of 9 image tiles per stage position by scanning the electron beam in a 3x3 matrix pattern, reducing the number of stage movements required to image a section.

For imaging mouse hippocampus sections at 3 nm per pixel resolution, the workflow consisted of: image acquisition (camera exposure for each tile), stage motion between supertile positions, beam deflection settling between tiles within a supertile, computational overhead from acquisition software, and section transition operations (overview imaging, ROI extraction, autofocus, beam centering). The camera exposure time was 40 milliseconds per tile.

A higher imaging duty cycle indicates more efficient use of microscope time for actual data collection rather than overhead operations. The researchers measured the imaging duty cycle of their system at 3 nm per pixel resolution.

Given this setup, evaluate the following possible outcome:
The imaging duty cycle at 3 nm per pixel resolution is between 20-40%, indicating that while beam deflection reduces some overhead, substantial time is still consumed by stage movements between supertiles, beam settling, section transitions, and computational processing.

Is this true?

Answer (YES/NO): YES